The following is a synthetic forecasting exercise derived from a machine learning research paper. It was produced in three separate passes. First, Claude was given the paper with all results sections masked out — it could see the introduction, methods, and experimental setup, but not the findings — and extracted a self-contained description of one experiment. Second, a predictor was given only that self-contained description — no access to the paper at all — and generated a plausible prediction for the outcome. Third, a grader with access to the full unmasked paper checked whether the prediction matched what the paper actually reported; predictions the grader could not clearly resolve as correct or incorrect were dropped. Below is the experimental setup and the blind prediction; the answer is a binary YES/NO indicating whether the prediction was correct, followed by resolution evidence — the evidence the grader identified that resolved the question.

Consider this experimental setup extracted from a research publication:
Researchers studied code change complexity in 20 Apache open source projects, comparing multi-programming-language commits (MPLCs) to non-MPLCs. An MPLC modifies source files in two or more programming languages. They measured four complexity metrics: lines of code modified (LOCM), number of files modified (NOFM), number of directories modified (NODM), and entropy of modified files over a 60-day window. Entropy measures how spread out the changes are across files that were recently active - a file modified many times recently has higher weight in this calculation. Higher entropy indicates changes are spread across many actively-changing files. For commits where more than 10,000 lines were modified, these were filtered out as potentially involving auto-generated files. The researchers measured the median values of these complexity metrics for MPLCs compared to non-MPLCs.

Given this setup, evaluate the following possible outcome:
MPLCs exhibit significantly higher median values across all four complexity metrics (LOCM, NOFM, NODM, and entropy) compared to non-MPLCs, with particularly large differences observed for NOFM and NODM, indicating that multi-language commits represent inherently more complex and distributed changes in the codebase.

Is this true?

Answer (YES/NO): NO